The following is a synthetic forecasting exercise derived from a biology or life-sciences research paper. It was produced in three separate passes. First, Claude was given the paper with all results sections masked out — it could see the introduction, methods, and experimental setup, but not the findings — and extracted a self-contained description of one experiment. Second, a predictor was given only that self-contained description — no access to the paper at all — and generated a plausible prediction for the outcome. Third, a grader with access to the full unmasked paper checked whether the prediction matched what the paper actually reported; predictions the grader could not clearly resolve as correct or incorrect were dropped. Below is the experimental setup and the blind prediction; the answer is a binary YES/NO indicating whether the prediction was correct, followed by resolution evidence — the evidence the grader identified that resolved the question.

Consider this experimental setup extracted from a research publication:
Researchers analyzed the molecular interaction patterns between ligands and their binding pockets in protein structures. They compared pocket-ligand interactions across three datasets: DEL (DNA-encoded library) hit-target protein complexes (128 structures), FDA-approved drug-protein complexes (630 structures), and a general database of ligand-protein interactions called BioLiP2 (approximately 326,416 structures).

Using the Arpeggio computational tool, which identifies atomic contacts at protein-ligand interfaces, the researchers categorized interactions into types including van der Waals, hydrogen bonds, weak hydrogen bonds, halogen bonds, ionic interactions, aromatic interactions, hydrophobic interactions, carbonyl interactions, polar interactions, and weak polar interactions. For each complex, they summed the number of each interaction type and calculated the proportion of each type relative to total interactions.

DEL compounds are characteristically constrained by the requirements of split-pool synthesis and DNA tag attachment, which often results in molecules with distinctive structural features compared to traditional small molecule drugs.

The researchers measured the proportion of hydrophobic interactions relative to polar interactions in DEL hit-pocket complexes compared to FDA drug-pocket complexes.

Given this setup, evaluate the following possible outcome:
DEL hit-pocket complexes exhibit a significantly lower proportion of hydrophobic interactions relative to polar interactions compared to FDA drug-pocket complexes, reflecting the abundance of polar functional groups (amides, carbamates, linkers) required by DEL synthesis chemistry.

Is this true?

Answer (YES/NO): NO